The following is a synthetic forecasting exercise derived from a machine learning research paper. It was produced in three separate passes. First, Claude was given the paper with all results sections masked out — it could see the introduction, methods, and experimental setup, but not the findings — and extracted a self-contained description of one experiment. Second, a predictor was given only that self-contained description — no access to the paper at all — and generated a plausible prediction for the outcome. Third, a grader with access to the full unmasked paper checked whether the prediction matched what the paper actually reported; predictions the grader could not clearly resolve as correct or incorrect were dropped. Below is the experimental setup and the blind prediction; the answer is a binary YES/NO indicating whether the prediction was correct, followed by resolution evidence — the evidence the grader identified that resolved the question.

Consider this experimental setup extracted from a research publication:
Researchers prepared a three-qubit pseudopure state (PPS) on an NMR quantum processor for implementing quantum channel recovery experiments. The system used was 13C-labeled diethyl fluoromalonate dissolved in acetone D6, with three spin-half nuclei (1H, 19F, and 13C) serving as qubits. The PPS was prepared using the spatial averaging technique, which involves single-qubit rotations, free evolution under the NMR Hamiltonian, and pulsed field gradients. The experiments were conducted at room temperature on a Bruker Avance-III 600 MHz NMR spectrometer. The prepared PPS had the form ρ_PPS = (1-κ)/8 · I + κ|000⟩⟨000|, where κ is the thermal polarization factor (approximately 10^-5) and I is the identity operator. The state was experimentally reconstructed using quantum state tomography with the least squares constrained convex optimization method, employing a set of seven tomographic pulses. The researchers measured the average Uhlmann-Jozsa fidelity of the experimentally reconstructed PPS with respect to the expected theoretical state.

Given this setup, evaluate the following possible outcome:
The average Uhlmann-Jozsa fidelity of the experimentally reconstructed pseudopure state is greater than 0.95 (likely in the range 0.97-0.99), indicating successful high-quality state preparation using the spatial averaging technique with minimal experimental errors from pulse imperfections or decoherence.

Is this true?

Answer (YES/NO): YES